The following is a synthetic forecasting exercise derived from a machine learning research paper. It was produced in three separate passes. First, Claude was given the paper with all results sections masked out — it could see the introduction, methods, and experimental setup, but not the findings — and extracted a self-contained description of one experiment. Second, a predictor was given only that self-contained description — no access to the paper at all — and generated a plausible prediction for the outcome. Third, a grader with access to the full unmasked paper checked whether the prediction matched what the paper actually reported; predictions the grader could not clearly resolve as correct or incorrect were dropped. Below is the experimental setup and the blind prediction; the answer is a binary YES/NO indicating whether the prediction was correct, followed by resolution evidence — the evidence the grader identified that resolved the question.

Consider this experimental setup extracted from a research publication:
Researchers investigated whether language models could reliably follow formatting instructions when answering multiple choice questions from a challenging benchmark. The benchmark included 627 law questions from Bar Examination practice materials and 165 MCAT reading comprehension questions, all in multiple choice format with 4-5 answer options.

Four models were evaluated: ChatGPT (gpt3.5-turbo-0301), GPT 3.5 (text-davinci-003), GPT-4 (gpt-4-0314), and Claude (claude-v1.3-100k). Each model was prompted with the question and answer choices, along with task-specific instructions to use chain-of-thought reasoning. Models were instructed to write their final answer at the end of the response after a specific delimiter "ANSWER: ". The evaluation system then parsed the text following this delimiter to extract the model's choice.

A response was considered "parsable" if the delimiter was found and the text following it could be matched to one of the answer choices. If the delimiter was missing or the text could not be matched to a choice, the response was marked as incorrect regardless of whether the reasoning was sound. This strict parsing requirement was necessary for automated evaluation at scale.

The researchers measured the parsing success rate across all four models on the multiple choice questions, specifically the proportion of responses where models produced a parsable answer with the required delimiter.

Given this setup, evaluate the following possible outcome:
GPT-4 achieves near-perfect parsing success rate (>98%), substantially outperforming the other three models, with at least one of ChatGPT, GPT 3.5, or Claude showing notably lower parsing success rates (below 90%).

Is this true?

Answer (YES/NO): NO